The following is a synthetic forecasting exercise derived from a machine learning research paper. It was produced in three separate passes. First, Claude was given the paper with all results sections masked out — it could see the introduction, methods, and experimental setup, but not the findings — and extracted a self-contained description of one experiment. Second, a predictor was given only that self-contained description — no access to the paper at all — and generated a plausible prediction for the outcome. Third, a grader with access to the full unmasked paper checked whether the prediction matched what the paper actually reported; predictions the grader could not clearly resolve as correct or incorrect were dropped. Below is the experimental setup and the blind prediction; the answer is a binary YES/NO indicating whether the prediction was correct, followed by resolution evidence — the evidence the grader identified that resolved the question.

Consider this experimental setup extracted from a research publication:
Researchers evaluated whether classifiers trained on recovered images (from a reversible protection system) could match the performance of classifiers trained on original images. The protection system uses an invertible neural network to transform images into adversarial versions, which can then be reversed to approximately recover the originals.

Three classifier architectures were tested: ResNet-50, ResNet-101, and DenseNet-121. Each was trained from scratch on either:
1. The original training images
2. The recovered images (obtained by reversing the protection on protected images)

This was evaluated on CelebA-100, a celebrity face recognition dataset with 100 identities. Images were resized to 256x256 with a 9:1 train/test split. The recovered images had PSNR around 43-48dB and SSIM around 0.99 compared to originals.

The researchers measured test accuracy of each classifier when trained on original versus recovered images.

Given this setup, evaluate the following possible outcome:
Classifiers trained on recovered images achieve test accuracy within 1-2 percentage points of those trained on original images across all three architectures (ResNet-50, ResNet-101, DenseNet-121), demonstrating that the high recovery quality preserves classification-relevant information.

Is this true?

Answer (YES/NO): YES